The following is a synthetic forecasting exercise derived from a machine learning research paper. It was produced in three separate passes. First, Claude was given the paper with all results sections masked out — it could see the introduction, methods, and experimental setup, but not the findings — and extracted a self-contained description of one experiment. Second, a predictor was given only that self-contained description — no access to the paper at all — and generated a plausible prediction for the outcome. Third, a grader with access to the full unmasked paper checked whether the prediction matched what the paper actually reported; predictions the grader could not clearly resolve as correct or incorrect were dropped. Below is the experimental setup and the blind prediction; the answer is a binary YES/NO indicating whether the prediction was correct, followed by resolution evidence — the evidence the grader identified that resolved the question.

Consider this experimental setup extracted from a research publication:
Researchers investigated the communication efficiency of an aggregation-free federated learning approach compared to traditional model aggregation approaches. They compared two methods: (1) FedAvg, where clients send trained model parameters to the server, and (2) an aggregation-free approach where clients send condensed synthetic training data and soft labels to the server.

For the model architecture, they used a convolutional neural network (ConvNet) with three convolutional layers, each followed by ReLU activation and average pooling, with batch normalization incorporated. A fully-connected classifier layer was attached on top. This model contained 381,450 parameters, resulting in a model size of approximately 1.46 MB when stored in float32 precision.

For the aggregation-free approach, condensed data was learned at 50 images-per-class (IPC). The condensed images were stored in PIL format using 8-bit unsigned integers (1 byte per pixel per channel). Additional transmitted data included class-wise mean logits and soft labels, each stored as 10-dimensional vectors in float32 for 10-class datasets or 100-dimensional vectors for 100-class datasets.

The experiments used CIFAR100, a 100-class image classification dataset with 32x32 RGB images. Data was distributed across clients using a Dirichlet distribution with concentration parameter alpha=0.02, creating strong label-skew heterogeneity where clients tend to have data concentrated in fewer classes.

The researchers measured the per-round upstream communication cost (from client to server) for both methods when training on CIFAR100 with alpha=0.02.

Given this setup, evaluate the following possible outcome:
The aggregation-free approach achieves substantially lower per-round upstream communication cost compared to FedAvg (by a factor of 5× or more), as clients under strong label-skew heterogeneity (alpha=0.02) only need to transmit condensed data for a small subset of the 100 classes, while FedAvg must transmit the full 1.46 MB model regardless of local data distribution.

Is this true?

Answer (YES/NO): NO